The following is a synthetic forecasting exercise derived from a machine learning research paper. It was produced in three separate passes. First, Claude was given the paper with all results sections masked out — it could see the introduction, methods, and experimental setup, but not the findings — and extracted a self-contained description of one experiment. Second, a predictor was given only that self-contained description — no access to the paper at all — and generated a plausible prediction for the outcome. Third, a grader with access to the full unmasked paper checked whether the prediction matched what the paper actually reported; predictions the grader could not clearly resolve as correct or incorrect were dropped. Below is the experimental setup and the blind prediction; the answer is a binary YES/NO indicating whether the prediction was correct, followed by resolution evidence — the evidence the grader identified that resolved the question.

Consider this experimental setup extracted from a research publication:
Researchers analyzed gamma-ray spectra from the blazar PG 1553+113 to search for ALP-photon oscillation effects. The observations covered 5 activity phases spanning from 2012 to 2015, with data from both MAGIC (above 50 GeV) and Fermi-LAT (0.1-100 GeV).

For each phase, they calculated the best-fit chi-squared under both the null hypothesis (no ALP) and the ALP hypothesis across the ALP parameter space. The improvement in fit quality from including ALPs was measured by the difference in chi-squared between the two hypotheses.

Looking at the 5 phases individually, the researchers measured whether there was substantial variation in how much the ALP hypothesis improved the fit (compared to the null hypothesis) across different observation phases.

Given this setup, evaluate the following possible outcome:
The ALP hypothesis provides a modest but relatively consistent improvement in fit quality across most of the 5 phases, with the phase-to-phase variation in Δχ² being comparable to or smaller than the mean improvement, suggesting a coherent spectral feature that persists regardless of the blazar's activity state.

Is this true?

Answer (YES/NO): NO